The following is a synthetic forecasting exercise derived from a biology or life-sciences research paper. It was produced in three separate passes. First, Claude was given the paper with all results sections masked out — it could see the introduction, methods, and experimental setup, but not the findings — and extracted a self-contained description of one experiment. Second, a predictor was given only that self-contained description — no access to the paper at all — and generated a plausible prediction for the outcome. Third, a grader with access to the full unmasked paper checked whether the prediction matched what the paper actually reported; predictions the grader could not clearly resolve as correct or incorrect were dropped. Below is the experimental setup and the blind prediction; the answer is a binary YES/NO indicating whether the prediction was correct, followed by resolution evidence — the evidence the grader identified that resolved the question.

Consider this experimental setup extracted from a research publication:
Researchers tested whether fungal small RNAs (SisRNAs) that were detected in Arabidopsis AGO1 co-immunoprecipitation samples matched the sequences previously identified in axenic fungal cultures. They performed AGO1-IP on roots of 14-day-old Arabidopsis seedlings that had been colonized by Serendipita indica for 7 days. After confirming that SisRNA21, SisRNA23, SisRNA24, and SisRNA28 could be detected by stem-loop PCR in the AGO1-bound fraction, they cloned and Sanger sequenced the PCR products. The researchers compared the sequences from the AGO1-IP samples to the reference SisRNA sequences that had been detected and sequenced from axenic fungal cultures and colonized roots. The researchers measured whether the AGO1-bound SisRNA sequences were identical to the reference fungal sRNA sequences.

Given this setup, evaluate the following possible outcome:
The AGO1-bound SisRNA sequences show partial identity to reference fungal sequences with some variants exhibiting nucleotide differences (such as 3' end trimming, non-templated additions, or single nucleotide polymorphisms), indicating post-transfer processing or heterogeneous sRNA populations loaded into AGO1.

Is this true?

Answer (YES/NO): NO